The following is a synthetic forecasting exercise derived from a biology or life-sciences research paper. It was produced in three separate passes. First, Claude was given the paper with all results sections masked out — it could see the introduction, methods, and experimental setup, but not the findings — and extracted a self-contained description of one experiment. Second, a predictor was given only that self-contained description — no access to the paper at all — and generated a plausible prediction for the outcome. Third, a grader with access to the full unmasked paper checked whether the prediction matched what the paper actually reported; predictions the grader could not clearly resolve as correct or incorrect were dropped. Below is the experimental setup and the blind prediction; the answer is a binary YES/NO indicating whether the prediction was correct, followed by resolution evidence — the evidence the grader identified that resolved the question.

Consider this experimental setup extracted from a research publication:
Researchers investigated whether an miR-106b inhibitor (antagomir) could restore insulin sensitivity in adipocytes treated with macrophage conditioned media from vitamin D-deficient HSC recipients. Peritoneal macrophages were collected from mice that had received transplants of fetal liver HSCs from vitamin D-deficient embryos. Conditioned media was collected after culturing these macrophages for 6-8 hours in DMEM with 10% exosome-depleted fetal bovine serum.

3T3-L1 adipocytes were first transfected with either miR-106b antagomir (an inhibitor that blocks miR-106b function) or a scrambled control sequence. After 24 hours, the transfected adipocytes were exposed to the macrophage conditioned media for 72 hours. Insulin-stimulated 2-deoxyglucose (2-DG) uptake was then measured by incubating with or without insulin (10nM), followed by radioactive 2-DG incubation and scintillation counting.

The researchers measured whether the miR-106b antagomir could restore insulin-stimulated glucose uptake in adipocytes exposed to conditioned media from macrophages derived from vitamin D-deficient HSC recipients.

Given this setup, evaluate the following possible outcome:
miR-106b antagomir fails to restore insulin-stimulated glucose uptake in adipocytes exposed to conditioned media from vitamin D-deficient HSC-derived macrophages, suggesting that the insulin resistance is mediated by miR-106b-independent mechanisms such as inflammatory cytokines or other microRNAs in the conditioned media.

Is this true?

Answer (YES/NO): NO